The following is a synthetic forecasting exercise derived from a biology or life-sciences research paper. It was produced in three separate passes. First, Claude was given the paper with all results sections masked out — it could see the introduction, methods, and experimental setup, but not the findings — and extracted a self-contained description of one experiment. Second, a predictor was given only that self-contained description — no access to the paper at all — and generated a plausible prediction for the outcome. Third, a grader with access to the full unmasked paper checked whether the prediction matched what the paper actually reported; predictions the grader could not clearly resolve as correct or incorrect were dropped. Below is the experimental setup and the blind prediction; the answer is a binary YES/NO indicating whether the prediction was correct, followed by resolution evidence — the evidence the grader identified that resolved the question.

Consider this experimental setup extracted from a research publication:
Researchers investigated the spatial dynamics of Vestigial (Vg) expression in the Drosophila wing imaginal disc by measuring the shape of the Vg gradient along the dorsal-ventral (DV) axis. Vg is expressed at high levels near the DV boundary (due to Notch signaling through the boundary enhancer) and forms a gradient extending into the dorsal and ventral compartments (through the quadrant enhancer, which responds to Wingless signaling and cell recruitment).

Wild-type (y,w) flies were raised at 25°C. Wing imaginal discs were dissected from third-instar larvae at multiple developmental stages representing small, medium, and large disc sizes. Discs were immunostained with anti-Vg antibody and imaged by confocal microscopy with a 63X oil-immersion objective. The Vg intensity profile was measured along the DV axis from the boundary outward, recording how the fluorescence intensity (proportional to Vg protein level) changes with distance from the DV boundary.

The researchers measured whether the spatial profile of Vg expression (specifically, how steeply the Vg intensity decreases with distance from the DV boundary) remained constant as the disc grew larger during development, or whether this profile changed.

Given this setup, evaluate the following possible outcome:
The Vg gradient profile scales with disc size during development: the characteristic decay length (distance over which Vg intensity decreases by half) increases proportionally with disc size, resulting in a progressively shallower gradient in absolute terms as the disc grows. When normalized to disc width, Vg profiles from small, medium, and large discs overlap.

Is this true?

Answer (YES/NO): NO